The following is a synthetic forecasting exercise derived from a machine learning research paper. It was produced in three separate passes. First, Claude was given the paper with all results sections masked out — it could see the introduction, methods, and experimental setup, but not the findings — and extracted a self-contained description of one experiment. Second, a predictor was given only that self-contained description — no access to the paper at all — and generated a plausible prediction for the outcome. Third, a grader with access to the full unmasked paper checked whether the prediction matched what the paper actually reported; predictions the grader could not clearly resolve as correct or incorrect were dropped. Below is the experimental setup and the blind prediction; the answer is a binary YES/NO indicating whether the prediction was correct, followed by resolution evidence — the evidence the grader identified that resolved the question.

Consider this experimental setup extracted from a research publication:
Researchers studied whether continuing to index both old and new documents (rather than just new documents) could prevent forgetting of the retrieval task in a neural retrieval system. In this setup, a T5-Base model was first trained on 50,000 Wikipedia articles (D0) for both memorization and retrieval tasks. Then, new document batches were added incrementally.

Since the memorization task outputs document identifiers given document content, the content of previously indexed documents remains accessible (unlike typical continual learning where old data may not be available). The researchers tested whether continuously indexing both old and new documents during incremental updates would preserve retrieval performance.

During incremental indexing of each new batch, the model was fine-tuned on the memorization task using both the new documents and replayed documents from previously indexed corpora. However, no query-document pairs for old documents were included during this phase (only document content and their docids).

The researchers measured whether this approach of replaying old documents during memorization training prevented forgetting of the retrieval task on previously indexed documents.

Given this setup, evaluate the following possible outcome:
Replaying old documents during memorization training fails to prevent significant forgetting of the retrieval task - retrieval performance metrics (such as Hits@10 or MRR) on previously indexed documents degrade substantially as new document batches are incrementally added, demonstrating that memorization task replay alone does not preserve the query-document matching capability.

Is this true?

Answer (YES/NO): YES